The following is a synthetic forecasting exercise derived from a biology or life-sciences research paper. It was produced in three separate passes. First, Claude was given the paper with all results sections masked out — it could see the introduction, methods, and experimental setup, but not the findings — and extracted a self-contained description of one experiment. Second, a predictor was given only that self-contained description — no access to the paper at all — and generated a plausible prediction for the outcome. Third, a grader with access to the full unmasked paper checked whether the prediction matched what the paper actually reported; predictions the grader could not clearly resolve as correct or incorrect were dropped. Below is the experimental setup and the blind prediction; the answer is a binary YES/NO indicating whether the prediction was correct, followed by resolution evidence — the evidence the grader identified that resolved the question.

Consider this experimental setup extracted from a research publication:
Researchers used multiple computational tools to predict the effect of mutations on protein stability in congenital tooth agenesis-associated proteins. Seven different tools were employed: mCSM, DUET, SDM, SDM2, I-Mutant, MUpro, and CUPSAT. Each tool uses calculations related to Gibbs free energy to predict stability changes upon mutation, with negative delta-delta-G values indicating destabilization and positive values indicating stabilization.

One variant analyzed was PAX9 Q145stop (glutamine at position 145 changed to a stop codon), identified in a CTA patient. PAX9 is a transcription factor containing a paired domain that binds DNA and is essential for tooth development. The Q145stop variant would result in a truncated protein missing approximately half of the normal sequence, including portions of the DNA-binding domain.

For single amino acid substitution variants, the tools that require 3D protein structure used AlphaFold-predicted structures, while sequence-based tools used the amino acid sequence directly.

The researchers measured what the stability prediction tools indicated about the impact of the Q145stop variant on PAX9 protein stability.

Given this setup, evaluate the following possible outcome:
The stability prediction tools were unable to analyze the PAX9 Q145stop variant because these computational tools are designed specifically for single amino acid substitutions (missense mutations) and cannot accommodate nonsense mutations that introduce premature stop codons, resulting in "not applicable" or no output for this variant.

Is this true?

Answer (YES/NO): YES